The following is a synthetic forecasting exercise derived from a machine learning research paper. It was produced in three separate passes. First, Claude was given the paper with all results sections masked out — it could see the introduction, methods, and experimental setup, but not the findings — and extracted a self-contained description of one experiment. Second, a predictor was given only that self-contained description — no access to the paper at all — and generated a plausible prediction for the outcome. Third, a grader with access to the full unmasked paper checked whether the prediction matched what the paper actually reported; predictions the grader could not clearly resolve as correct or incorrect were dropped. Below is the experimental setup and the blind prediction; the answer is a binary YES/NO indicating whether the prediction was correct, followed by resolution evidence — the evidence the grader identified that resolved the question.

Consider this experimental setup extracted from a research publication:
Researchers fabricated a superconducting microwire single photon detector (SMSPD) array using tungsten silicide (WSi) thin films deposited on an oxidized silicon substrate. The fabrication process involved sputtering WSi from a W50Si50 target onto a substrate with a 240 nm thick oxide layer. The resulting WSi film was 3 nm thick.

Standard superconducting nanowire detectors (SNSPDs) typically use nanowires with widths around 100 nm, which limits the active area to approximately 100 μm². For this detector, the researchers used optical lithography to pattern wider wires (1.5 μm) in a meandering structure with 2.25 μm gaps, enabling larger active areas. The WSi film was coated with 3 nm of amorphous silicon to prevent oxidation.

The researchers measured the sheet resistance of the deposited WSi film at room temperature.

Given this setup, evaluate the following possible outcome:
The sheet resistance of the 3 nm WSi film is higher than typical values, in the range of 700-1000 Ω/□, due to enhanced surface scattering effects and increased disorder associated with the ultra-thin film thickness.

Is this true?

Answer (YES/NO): NO